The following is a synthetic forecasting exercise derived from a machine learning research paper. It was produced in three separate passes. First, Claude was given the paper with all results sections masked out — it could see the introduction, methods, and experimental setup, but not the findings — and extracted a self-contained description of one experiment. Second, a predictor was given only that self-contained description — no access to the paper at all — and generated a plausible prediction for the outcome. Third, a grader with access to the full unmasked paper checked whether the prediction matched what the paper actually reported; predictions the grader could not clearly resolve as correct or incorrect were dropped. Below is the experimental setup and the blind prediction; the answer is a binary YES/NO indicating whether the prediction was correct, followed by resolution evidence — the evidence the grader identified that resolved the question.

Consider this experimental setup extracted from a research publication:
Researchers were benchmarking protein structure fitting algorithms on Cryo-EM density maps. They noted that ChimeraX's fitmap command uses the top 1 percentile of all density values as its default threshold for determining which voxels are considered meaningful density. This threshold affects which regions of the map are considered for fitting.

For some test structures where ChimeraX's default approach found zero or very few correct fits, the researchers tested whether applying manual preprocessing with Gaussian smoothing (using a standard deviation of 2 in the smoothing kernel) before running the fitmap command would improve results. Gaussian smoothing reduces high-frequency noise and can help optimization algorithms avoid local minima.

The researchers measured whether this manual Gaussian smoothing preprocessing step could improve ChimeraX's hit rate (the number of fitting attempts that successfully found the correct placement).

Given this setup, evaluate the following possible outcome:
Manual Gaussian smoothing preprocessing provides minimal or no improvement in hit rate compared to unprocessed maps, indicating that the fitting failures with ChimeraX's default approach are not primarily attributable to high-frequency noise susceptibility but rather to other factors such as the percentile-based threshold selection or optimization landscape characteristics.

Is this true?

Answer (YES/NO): NO